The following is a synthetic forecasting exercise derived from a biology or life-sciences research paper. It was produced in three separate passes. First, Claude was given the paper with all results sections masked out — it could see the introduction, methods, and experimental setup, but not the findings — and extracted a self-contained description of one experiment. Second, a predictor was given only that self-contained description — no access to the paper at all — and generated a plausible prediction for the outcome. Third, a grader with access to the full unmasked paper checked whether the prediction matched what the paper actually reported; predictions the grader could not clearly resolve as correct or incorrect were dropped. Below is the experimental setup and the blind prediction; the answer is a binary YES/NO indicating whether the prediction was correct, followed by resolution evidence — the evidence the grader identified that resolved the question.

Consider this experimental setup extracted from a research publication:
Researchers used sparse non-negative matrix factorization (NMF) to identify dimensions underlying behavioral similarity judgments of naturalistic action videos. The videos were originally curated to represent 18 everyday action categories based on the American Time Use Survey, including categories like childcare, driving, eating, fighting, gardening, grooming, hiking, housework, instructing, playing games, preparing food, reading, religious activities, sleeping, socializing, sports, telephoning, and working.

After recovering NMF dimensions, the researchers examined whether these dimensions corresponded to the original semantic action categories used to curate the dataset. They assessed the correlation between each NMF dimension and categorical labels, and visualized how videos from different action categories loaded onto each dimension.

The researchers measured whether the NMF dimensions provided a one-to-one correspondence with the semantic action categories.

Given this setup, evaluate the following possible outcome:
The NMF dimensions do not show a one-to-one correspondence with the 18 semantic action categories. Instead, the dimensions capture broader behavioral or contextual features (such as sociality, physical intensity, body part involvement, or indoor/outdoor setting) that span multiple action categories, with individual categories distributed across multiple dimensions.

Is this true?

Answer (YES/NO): NO